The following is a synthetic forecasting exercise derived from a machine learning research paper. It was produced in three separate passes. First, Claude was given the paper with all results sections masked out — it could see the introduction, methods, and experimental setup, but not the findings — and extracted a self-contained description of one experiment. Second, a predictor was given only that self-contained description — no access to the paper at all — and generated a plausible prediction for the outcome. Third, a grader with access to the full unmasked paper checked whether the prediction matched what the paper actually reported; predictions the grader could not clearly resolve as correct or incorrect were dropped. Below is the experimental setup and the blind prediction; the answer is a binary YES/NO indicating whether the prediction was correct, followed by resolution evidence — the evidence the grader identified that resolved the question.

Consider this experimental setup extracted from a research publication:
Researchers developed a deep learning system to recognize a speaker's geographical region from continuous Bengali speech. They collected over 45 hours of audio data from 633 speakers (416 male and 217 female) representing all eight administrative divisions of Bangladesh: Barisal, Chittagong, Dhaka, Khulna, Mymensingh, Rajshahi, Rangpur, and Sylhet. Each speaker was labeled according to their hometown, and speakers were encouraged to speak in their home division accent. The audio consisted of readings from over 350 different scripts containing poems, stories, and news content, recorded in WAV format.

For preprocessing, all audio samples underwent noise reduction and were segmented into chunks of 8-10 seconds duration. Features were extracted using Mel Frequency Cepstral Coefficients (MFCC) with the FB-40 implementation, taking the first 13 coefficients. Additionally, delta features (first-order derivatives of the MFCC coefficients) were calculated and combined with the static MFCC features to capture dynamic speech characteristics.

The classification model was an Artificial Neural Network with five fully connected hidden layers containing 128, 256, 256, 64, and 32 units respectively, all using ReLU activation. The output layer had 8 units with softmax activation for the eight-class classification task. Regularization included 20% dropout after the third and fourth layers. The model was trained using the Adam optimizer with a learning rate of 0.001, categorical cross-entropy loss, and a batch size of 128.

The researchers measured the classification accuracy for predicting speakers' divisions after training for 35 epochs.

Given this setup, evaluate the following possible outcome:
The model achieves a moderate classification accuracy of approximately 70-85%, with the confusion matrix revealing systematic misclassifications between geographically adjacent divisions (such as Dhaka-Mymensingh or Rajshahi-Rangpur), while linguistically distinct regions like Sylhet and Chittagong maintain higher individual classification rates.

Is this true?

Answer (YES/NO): NO